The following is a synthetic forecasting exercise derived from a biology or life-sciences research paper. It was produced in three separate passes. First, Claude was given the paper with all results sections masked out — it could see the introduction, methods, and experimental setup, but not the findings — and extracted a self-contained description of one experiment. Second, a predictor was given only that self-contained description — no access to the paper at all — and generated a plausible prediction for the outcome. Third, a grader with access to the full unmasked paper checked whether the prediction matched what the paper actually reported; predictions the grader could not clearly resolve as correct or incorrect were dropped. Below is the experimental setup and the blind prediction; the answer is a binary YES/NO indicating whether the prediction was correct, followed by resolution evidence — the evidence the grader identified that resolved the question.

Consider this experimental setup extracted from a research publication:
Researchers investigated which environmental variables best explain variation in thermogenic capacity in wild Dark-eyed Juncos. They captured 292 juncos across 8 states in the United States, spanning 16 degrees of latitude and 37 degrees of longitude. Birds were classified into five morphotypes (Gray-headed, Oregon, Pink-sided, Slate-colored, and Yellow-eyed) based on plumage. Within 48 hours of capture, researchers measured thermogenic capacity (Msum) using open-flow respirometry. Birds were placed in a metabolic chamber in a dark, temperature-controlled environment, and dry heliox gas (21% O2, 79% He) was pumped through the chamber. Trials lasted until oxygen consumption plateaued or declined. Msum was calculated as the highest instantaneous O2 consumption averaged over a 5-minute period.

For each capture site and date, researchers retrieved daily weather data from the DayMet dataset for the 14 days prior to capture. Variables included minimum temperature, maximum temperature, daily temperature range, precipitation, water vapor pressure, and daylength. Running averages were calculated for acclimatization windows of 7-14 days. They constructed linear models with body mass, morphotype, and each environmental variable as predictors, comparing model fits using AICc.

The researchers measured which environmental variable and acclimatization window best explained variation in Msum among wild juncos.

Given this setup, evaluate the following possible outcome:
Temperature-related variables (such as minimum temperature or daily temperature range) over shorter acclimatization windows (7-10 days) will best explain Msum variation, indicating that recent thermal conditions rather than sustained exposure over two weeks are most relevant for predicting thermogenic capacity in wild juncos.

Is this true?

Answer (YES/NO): YES